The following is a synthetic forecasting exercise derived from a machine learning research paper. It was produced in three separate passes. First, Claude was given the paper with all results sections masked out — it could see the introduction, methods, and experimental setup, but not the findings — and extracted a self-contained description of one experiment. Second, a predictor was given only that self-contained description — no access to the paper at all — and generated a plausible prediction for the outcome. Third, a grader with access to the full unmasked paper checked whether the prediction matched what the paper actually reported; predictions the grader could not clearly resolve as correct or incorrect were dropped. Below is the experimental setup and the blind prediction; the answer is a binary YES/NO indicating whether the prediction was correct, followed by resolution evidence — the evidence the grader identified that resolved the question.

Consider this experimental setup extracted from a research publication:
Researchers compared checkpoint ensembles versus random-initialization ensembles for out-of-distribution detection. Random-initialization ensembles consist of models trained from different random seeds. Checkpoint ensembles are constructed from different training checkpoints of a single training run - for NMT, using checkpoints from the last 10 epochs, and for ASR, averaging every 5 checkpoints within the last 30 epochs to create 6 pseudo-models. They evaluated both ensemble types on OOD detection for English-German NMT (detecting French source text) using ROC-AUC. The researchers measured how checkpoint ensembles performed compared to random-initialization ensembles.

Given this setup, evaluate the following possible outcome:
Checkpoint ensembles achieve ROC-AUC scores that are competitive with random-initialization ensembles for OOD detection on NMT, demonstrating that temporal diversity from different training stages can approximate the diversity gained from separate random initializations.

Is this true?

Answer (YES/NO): YES